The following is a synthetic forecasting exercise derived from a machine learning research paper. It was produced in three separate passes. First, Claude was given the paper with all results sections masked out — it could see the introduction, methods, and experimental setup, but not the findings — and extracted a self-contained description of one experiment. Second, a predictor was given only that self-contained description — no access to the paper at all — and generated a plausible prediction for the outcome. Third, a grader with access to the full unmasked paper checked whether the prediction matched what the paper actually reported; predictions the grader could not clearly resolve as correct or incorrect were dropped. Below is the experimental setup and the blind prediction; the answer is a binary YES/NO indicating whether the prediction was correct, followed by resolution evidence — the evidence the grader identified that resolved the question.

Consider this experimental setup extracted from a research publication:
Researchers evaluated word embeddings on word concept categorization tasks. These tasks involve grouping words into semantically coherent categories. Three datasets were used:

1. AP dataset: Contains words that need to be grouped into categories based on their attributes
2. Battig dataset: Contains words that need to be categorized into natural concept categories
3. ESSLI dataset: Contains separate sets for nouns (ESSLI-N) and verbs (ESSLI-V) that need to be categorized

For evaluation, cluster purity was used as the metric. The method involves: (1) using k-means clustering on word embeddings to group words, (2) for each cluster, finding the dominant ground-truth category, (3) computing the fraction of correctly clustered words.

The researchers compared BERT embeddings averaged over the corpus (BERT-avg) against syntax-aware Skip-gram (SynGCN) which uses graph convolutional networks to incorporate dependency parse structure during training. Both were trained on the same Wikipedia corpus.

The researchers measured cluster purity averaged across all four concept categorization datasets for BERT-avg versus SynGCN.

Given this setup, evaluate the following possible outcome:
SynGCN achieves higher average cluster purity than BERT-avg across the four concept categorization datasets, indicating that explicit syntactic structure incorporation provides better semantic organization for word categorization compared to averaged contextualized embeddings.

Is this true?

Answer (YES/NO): YES